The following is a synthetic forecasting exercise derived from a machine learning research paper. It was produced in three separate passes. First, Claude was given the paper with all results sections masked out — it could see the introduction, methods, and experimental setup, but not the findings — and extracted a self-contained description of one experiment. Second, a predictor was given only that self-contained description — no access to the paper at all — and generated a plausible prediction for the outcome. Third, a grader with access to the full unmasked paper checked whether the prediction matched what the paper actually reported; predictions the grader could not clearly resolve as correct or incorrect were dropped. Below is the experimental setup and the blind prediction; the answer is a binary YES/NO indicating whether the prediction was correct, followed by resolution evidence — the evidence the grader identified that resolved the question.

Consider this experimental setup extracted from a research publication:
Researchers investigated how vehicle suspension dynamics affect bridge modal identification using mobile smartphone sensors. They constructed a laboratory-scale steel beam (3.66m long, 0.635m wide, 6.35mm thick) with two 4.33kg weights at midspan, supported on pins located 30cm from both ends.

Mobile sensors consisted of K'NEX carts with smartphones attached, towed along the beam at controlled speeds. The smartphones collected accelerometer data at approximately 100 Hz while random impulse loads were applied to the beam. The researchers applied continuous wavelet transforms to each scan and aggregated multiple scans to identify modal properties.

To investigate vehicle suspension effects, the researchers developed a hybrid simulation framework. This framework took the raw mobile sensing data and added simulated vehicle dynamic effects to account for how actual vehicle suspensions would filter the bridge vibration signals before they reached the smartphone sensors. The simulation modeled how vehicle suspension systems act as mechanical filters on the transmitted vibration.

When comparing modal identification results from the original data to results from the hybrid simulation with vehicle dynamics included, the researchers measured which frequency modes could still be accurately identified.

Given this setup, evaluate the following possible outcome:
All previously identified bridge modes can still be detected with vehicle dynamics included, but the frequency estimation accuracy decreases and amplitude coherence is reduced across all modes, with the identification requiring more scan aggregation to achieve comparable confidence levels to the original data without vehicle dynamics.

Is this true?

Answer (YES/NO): NO